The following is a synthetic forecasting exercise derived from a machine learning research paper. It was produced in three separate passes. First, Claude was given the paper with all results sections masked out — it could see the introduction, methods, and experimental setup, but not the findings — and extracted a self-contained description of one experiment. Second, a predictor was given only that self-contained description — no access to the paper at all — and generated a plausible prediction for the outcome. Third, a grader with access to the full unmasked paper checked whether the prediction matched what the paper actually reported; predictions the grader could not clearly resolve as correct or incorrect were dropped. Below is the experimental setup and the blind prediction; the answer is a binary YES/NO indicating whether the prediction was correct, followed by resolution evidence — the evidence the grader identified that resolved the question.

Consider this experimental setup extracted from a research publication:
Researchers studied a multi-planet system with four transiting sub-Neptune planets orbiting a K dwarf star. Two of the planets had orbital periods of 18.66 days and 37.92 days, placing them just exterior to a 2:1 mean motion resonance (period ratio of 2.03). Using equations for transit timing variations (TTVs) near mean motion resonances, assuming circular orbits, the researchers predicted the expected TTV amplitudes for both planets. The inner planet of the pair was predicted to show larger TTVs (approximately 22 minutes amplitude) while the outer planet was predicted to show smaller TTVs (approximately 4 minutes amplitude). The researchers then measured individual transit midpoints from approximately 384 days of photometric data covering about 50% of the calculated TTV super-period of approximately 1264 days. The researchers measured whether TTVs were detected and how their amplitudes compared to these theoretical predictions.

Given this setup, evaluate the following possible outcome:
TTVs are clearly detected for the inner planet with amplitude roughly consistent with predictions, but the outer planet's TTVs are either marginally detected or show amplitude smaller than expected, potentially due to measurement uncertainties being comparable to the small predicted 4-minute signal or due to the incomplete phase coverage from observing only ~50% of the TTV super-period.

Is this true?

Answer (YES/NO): NO